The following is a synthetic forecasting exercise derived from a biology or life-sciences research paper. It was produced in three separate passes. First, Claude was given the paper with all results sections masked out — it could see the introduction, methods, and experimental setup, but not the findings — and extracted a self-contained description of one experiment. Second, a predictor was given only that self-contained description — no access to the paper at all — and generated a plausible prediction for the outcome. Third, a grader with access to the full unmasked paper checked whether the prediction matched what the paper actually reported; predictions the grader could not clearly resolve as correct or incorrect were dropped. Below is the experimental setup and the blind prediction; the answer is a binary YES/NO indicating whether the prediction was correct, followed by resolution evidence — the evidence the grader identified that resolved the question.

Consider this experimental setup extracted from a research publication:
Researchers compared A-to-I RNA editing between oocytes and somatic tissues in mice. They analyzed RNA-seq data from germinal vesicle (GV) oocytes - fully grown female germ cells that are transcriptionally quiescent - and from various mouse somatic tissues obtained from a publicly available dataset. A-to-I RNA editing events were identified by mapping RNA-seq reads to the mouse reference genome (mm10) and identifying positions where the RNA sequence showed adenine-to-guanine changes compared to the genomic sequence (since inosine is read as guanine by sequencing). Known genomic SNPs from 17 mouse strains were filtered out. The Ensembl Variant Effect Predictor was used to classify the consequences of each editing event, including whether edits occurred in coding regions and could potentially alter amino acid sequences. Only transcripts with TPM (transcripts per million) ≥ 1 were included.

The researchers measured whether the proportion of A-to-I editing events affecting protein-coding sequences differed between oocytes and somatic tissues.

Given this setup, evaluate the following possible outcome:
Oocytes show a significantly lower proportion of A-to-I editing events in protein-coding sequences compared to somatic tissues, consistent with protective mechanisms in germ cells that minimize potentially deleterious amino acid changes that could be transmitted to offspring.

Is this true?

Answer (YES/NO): NO